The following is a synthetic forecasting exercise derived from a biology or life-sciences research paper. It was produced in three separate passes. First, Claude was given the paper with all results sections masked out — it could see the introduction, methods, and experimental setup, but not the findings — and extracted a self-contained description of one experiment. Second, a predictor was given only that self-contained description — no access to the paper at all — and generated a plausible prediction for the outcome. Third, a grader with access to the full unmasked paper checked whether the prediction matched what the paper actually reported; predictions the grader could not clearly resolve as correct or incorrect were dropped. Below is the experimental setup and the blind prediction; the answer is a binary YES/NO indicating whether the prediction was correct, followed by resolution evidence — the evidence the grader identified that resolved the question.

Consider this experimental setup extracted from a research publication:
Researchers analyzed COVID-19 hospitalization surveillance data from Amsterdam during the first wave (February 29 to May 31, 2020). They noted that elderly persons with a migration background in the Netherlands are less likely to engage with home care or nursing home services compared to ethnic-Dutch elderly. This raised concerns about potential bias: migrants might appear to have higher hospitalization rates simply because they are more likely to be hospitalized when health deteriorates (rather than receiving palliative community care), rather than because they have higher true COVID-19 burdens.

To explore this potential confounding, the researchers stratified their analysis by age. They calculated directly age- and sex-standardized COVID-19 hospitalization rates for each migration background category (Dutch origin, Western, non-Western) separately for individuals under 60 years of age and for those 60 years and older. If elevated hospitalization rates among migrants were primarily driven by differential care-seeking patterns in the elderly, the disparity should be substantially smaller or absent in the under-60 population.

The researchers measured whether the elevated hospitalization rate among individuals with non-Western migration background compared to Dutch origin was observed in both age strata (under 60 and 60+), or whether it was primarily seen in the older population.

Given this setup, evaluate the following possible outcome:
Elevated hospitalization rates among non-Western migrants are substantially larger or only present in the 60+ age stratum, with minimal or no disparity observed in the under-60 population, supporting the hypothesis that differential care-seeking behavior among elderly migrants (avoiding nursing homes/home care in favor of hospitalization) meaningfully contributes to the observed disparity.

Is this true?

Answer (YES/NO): NO